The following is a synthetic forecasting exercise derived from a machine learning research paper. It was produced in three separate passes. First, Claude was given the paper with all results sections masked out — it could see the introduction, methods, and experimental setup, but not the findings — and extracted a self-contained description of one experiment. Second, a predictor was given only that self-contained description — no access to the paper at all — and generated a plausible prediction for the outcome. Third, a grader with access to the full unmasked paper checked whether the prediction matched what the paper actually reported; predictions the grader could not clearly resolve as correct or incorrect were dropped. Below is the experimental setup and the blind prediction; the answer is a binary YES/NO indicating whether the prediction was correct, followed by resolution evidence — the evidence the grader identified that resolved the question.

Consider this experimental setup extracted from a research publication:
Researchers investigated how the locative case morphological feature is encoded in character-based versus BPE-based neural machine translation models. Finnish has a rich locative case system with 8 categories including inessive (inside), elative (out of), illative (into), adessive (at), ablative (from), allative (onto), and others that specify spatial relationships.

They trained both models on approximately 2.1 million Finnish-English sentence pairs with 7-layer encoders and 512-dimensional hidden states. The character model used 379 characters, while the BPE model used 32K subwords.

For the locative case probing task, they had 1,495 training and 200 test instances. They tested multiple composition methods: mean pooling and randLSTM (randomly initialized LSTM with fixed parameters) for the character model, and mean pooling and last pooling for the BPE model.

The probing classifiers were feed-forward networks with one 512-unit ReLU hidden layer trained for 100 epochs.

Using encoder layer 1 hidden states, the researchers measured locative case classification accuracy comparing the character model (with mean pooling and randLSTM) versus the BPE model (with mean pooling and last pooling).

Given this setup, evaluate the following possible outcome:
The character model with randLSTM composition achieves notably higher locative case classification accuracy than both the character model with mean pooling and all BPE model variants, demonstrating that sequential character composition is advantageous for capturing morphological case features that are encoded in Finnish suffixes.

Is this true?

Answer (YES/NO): YES